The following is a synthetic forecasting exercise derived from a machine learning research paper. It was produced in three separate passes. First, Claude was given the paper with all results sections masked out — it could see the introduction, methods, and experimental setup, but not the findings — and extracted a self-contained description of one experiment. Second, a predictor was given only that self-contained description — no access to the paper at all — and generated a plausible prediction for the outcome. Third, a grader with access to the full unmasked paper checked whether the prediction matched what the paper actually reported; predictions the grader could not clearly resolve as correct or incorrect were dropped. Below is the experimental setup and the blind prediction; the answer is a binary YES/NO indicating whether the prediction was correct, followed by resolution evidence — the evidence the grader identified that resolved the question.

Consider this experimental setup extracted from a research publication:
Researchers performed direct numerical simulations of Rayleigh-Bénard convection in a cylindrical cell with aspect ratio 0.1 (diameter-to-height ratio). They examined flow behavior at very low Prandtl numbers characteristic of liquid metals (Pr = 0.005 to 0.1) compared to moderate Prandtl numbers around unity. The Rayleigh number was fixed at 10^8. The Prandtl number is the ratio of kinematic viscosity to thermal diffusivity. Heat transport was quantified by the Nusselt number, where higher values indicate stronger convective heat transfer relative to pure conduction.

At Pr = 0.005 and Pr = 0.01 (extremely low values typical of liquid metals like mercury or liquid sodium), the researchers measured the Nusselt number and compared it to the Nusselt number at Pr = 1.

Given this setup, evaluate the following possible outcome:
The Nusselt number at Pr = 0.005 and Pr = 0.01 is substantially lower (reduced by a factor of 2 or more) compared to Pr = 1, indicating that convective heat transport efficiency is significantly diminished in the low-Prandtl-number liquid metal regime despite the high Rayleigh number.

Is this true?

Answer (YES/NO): YES